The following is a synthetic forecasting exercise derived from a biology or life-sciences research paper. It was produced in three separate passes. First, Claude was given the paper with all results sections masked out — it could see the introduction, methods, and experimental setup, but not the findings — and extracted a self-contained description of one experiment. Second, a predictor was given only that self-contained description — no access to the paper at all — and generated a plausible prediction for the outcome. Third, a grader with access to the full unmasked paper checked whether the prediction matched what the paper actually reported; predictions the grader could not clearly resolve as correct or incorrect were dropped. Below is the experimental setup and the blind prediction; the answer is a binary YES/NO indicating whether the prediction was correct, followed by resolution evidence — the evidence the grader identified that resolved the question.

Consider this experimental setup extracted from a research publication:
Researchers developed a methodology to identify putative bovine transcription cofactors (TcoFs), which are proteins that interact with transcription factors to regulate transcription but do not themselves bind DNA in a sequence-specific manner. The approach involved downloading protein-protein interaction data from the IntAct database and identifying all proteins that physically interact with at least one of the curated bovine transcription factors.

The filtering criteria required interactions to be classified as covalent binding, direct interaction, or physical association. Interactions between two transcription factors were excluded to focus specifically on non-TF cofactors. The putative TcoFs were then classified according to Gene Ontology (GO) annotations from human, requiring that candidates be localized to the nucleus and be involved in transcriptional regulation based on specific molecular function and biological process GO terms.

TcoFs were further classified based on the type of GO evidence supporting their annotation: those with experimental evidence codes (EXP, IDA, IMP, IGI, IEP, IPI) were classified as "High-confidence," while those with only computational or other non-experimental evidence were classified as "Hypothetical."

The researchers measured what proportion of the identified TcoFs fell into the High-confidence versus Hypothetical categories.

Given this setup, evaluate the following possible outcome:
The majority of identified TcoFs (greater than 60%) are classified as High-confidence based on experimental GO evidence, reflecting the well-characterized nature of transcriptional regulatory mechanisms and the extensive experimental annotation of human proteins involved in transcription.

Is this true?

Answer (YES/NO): NO